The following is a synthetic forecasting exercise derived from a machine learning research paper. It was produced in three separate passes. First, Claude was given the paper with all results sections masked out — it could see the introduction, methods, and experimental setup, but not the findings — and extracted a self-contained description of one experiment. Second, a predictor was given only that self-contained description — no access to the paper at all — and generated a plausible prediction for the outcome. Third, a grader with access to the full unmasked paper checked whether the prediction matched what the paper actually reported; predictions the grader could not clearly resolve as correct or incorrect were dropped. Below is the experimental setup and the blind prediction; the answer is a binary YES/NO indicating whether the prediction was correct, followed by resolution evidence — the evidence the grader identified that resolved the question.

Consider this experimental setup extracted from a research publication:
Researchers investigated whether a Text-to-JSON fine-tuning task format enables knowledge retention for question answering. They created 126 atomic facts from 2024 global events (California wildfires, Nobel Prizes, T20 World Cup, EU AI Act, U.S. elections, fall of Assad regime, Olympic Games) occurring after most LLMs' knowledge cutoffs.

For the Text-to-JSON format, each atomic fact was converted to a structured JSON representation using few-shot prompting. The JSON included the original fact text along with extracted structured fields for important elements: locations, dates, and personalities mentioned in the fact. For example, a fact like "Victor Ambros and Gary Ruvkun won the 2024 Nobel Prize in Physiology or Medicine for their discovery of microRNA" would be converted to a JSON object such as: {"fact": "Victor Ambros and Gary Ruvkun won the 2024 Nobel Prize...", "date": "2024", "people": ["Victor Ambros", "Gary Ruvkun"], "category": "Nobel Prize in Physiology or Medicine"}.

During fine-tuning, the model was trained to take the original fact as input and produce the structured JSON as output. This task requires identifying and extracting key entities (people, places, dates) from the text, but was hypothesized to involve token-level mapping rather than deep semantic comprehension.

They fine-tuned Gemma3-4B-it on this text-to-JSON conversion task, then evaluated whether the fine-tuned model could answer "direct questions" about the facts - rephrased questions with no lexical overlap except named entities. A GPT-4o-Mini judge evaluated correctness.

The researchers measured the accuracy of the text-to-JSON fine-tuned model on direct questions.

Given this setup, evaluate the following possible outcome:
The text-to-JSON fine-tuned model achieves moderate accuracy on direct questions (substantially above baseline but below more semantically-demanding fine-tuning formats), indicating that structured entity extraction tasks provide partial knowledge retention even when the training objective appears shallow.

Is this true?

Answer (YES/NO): NO